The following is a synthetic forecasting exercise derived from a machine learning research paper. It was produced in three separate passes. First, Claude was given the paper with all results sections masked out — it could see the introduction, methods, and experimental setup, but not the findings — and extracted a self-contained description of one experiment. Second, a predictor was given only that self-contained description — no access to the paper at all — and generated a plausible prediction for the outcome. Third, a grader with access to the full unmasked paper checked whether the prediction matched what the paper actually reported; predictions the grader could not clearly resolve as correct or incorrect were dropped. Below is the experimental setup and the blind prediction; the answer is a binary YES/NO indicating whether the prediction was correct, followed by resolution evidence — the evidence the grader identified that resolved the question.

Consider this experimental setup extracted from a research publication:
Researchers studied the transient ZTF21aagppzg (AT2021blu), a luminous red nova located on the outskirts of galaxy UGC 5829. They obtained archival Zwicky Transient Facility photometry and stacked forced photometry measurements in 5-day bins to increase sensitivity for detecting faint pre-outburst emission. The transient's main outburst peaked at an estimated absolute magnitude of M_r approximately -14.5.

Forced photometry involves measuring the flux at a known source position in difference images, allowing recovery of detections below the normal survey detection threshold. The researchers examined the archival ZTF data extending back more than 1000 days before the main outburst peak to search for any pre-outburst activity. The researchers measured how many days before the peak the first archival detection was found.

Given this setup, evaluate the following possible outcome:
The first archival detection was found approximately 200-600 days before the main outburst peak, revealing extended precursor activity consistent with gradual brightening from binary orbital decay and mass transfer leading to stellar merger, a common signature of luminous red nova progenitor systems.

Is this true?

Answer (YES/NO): NO